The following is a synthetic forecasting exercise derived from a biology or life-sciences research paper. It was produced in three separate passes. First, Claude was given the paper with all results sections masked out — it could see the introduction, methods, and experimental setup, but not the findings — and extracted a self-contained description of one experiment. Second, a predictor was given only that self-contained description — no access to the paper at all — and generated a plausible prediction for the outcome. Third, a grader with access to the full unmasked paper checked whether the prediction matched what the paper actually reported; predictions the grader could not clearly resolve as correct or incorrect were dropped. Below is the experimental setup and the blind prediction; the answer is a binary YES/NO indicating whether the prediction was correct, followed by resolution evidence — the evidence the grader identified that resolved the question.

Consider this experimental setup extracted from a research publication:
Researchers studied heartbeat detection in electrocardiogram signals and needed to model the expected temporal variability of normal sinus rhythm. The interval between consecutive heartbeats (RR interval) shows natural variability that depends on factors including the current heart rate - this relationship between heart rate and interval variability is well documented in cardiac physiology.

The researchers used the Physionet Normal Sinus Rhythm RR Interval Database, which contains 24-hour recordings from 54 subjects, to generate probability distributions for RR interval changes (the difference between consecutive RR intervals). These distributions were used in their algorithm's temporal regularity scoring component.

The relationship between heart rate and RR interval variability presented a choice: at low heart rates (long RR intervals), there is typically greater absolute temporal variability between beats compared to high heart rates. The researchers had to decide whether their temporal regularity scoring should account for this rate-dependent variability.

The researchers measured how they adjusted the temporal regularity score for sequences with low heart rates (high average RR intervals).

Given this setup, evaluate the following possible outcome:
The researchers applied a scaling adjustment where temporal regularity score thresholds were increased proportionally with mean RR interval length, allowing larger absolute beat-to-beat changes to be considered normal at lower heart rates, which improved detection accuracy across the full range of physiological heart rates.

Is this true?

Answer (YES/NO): NO